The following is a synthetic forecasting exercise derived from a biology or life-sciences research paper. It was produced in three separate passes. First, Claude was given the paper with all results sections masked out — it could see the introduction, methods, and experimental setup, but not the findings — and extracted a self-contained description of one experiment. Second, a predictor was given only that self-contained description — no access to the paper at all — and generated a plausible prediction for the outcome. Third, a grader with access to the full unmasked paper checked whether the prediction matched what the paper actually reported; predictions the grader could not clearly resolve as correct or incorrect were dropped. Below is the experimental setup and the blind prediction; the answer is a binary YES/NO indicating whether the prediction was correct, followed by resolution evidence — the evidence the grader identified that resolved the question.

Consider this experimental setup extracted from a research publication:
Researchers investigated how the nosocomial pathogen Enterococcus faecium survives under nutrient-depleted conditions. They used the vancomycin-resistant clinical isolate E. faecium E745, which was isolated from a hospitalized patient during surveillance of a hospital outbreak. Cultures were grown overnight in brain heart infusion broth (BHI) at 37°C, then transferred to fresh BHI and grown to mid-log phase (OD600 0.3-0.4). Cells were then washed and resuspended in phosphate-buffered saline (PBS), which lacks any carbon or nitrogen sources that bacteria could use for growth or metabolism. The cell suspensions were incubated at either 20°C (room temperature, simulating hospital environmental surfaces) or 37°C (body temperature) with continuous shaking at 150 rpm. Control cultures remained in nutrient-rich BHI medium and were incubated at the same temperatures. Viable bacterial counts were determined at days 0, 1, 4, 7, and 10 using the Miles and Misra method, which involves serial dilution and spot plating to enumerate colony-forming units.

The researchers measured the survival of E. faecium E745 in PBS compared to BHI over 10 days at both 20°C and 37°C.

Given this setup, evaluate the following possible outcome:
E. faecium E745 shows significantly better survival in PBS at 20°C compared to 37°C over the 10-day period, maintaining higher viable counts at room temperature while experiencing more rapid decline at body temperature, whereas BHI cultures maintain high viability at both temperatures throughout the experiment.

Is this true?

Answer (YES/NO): YES